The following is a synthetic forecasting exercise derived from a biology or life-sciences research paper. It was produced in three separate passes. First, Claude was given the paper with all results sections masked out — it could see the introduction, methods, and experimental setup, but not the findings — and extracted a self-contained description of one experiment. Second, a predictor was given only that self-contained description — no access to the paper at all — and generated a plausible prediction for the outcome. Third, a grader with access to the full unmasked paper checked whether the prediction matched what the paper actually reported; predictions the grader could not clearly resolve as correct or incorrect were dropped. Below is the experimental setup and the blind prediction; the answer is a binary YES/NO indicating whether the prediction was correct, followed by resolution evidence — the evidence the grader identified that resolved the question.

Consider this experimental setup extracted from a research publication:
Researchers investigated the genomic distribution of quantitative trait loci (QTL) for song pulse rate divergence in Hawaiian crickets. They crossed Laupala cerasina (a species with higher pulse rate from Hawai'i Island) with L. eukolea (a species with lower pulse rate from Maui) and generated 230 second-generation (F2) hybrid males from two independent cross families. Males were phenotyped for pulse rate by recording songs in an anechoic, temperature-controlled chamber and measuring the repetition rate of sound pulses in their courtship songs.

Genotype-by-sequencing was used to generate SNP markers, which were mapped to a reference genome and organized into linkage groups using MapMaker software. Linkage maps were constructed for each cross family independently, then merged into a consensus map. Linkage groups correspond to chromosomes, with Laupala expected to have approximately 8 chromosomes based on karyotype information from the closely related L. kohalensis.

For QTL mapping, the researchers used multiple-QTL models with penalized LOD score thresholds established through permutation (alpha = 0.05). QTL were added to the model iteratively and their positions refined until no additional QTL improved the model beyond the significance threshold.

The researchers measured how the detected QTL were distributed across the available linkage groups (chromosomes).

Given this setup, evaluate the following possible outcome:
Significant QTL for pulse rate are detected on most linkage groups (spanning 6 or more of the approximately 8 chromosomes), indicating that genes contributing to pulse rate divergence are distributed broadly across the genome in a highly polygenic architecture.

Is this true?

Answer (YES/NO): YES